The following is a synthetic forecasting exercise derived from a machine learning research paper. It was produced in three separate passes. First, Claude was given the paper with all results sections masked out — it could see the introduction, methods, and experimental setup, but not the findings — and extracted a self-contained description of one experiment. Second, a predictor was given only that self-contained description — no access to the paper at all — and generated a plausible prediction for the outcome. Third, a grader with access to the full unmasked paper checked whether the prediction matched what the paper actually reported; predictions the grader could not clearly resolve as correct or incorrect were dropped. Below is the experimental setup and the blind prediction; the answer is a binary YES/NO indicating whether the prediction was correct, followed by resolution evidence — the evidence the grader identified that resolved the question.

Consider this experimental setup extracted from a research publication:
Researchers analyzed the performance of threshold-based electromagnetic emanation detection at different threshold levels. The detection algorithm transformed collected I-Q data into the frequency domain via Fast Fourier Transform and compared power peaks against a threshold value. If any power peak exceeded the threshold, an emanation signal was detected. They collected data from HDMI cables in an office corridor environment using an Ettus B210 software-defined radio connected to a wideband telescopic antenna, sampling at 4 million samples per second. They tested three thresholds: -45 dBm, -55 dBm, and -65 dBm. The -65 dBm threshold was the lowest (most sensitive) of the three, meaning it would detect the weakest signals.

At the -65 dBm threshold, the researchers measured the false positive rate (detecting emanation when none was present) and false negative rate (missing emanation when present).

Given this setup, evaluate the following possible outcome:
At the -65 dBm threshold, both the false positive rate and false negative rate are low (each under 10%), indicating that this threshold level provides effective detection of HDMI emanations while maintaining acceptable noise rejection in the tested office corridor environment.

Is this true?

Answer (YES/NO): NO